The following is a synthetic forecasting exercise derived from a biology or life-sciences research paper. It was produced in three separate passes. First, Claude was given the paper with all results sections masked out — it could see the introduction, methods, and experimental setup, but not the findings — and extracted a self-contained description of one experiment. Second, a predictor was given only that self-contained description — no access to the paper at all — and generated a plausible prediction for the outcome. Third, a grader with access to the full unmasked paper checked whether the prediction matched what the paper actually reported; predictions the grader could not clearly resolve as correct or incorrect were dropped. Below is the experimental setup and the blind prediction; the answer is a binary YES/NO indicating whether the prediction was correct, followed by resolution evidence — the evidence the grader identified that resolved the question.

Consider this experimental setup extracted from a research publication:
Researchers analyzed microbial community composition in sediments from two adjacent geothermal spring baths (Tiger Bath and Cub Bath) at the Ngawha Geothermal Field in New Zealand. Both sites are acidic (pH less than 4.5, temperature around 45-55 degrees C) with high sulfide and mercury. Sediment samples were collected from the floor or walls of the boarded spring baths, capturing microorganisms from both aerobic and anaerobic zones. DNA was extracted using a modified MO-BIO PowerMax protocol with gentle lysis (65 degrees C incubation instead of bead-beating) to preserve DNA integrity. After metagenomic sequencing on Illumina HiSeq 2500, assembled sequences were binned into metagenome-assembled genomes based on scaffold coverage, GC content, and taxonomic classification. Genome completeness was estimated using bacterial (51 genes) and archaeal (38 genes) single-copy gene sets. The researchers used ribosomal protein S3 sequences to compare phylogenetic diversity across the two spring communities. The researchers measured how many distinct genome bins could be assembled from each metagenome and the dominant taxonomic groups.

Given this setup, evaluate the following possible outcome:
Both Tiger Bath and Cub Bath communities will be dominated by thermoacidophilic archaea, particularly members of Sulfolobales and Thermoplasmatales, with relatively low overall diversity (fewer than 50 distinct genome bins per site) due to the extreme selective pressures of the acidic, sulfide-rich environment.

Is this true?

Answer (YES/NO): NO